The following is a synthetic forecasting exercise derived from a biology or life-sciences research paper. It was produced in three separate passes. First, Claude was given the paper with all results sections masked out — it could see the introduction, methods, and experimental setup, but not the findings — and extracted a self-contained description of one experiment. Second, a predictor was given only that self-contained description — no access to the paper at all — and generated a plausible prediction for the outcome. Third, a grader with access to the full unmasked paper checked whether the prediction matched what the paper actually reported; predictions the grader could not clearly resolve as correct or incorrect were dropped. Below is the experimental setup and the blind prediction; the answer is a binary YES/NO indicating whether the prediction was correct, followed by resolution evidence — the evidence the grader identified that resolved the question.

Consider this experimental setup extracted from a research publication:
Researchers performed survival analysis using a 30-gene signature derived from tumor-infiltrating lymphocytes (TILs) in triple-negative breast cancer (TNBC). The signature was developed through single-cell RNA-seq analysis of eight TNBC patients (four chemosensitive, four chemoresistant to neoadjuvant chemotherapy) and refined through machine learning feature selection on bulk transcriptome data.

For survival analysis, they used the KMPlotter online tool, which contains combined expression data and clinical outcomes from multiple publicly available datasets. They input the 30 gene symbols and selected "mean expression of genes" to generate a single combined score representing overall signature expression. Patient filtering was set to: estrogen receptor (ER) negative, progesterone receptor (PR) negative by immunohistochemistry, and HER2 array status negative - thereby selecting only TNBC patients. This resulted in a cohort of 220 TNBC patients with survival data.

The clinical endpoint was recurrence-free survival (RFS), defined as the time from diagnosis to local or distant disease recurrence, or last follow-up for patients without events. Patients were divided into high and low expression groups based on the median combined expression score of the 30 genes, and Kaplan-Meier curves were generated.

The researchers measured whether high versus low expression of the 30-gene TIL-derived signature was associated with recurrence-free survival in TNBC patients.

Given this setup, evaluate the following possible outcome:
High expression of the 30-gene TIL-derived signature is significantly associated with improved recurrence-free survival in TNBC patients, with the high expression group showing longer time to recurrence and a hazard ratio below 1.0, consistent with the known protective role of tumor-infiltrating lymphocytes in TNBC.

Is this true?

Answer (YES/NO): YES